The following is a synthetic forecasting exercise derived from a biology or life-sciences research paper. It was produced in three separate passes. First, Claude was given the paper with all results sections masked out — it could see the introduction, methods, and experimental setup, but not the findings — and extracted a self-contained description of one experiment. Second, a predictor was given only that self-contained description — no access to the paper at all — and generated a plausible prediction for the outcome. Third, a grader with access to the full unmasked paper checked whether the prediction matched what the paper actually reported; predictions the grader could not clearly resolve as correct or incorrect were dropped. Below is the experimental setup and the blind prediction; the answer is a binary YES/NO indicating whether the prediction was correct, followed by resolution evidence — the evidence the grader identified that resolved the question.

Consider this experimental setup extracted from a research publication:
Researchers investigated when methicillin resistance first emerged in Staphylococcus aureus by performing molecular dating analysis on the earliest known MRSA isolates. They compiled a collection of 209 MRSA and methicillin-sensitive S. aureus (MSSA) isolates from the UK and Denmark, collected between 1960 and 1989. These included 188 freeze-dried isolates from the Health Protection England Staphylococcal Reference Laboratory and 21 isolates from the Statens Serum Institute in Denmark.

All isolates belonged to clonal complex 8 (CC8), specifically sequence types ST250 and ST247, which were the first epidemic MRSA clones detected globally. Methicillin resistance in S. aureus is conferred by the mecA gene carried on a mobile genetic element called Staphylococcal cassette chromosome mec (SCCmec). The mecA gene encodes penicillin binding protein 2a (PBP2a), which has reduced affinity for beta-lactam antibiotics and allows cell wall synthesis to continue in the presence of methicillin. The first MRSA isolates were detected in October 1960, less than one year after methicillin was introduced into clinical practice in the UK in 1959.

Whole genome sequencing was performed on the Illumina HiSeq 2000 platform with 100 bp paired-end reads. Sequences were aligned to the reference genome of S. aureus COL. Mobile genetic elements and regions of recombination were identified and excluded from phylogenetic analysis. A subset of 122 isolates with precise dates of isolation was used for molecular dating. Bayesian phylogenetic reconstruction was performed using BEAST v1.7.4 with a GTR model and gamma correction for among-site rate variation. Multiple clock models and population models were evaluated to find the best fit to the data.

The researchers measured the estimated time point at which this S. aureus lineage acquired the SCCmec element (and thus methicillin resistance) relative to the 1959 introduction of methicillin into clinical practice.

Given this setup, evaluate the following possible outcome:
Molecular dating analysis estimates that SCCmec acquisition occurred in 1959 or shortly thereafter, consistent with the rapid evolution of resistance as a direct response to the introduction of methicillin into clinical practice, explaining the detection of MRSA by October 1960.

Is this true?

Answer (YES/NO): NO